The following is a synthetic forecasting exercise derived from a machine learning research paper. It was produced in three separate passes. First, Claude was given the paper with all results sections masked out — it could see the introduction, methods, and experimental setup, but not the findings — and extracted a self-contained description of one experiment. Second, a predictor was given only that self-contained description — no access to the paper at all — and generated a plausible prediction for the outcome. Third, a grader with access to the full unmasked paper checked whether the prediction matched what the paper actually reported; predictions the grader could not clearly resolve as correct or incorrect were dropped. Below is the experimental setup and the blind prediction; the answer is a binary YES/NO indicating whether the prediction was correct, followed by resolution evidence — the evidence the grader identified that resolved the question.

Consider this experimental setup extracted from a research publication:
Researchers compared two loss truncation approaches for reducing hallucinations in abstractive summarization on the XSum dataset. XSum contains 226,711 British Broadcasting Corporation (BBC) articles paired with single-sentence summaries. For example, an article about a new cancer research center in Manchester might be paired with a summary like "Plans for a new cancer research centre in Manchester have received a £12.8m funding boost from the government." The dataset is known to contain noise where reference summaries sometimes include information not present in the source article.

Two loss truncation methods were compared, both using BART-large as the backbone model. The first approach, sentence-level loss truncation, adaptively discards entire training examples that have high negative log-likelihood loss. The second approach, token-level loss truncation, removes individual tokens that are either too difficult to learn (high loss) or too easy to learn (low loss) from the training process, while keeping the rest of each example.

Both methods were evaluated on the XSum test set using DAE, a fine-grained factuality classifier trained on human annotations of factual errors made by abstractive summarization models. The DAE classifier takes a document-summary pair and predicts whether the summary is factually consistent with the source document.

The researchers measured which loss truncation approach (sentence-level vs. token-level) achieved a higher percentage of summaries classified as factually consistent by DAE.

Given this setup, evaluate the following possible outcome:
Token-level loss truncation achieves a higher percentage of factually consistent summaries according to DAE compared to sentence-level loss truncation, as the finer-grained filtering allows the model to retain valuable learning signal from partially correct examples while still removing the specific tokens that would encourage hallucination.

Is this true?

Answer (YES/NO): NO